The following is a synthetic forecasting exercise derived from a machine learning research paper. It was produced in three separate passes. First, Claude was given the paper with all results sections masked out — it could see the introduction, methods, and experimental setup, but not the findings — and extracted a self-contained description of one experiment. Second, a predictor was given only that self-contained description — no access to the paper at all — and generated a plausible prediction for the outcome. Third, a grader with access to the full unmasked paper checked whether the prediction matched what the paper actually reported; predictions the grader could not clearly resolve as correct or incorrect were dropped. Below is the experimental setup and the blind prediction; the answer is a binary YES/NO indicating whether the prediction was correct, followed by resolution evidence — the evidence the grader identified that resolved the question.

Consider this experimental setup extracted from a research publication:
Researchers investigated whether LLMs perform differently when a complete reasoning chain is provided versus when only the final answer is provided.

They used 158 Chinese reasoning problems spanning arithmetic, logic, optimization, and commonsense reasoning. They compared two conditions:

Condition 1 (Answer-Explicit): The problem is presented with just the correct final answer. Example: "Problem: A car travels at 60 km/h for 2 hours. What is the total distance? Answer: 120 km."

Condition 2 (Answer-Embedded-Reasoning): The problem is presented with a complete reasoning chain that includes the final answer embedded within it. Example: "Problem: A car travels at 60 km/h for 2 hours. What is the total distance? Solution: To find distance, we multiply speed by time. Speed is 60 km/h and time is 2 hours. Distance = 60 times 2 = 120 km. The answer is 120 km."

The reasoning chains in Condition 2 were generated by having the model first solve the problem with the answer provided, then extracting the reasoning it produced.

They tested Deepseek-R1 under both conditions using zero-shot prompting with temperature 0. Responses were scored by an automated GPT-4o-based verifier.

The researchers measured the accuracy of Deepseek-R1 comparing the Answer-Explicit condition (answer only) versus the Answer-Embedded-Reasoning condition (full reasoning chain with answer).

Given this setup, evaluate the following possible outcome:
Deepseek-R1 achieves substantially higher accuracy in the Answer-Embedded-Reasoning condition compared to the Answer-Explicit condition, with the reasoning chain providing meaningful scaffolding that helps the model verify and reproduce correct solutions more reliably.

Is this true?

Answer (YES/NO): NO